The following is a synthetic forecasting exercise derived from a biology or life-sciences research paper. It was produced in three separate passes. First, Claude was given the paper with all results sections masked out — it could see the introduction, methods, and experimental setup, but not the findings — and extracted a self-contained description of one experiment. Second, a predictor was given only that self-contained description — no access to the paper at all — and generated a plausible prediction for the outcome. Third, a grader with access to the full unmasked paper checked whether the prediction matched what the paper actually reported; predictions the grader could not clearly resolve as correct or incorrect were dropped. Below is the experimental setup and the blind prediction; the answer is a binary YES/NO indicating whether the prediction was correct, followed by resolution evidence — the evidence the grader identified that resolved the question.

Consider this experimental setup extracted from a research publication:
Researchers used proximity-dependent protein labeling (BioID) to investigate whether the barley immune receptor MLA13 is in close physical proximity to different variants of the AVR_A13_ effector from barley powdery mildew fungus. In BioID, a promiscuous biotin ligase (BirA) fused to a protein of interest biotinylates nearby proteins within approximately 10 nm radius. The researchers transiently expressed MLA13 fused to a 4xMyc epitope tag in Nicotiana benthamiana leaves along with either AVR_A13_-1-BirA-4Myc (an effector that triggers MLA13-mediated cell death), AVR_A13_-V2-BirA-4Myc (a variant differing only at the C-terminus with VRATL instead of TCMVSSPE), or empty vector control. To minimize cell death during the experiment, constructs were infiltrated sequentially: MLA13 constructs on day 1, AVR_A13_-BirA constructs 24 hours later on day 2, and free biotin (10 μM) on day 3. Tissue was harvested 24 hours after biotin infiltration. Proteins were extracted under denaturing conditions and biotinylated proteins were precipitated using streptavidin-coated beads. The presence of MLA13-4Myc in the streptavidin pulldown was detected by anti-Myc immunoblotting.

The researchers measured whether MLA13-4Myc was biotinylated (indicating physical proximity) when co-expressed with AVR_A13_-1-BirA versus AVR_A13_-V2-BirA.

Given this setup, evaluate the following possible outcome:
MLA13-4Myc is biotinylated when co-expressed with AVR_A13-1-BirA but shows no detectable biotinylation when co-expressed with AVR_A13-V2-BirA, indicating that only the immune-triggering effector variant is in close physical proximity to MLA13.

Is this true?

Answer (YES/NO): NO